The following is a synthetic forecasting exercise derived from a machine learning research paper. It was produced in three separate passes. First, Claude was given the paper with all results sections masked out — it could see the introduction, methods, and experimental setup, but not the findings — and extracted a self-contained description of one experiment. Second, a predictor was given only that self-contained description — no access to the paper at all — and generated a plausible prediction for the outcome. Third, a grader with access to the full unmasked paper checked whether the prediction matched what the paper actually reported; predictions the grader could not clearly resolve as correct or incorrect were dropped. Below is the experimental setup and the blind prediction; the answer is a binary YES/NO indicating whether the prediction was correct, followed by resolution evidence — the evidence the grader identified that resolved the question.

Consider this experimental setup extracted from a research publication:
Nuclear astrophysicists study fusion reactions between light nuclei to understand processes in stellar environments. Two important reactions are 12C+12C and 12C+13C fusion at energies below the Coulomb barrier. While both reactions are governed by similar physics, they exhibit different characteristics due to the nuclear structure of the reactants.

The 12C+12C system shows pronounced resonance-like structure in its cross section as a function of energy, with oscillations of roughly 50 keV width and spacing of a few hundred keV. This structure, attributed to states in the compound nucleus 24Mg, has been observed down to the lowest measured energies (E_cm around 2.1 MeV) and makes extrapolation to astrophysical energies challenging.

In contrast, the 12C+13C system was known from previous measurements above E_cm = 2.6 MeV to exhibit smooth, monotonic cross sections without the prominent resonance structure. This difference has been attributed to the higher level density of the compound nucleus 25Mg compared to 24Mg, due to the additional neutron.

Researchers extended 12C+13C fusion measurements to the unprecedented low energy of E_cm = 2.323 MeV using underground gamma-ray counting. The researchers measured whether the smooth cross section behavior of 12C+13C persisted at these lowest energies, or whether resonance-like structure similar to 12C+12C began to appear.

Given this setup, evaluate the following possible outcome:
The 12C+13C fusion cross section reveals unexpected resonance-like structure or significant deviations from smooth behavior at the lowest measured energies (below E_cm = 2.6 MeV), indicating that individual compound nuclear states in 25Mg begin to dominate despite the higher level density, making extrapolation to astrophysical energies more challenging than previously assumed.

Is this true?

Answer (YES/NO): NO